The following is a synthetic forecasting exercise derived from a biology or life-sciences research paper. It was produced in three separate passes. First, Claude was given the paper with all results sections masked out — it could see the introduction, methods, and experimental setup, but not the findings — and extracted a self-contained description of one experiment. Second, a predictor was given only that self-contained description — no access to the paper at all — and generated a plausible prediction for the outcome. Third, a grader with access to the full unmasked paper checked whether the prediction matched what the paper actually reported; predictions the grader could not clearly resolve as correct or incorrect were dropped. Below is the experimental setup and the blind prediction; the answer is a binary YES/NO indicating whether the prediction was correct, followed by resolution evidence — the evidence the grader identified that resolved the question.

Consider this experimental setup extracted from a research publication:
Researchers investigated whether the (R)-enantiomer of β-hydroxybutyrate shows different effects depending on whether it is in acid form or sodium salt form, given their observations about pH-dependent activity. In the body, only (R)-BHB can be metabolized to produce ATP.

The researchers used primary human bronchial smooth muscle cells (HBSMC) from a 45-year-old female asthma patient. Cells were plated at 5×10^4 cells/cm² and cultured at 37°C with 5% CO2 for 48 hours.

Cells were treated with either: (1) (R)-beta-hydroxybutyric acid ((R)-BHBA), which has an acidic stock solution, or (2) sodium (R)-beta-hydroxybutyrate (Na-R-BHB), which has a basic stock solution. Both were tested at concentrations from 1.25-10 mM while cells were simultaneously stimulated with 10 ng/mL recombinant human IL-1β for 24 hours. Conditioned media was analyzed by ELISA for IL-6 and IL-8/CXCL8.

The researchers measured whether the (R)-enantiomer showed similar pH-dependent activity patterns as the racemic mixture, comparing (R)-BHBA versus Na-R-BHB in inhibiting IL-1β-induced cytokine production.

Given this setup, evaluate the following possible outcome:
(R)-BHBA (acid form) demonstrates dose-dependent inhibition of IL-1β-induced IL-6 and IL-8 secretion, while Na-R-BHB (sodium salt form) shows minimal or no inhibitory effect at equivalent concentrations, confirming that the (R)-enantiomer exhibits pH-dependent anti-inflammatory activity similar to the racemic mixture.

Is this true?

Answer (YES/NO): NO